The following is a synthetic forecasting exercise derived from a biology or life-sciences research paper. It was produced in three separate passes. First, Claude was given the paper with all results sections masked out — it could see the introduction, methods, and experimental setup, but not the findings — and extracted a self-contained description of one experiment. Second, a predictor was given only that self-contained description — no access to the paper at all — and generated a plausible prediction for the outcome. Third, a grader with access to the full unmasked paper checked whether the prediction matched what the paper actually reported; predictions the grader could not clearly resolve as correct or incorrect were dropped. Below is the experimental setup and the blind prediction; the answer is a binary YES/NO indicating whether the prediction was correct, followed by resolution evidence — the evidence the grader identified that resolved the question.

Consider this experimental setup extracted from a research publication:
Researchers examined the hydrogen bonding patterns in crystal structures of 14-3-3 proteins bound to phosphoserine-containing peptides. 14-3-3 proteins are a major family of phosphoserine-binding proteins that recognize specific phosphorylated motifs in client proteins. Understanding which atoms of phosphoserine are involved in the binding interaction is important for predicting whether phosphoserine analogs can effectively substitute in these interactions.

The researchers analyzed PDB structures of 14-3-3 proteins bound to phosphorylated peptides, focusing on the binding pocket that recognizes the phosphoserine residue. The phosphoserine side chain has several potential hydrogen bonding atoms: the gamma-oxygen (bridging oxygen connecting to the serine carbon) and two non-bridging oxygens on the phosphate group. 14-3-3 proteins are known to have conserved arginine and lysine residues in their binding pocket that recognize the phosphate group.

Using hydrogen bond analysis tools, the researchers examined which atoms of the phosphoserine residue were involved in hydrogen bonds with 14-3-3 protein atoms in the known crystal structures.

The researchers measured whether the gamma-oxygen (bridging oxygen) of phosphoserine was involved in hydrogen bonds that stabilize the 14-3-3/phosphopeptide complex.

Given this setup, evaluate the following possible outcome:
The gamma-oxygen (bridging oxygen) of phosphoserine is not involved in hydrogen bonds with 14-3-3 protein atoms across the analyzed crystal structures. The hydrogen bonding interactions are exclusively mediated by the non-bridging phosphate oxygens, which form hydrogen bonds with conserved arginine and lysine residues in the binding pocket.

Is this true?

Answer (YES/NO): YES